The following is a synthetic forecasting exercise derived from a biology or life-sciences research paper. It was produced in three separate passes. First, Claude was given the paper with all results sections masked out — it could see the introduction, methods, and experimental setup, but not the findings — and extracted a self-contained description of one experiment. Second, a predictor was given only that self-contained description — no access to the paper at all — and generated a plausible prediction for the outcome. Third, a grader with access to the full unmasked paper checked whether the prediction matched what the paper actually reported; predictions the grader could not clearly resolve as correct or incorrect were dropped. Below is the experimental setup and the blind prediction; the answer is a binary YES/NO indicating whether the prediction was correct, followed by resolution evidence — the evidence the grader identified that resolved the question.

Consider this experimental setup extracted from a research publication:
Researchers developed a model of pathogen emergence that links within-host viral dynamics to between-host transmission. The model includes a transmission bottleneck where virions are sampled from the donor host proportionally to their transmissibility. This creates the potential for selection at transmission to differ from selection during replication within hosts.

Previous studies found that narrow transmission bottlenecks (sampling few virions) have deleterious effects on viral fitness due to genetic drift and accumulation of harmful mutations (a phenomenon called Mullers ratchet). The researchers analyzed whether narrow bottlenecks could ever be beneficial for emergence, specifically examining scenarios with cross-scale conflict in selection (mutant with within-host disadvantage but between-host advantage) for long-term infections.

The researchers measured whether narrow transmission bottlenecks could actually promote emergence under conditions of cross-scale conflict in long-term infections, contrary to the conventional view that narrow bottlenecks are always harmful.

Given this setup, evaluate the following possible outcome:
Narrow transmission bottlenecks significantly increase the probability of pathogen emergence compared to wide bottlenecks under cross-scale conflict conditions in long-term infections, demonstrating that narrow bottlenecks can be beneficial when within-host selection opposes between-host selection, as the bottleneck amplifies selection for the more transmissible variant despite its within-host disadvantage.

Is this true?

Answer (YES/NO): NO